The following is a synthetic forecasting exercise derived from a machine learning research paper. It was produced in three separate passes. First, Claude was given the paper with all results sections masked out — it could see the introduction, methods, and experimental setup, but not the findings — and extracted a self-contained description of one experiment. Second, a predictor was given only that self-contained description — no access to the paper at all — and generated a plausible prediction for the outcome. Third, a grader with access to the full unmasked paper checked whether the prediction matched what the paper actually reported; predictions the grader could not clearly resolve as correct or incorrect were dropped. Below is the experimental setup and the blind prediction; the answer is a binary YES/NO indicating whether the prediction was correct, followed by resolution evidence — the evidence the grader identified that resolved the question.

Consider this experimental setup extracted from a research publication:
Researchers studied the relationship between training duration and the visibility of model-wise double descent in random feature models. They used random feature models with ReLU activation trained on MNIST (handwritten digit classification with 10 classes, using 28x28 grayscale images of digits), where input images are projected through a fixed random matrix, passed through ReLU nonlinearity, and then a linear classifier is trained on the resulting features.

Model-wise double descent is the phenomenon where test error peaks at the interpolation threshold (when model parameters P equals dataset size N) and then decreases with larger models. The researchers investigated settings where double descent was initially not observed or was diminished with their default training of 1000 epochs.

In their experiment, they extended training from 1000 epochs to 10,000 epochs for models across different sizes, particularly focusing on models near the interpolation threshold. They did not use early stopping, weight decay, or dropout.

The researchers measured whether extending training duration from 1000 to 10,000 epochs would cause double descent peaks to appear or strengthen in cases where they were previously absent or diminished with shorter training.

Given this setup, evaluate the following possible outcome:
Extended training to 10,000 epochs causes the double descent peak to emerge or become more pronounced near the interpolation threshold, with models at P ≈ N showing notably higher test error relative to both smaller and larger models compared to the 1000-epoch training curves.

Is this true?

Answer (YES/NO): YES